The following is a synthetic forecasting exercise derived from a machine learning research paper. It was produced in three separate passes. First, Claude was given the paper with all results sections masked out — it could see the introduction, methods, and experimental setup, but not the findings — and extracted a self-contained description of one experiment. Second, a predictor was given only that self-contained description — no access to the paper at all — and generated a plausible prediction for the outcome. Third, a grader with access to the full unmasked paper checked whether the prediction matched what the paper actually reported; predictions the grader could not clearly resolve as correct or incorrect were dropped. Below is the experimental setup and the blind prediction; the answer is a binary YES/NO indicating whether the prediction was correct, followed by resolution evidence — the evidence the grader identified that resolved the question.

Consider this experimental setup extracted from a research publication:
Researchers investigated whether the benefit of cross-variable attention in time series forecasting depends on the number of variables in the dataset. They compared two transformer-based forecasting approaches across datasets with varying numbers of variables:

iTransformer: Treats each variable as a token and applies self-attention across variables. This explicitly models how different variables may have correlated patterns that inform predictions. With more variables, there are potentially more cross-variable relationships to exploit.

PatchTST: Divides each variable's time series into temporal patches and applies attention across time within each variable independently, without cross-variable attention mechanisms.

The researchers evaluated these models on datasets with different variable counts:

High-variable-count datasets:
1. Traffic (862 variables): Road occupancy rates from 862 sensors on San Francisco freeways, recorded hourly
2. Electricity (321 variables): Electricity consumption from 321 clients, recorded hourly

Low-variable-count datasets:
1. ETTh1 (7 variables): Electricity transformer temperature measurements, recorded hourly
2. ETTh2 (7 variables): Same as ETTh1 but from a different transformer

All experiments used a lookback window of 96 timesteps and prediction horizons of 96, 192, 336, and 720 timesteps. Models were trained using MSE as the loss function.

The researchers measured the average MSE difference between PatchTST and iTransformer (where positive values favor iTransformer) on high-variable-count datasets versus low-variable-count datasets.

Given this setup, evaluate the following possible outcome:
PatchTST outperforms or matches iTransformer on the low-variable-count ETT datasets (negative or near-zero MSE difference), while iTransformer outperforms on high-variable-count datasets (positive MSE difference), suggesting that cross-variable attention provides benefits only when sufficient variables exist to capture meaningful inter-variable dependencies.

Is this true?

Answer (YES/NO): NO